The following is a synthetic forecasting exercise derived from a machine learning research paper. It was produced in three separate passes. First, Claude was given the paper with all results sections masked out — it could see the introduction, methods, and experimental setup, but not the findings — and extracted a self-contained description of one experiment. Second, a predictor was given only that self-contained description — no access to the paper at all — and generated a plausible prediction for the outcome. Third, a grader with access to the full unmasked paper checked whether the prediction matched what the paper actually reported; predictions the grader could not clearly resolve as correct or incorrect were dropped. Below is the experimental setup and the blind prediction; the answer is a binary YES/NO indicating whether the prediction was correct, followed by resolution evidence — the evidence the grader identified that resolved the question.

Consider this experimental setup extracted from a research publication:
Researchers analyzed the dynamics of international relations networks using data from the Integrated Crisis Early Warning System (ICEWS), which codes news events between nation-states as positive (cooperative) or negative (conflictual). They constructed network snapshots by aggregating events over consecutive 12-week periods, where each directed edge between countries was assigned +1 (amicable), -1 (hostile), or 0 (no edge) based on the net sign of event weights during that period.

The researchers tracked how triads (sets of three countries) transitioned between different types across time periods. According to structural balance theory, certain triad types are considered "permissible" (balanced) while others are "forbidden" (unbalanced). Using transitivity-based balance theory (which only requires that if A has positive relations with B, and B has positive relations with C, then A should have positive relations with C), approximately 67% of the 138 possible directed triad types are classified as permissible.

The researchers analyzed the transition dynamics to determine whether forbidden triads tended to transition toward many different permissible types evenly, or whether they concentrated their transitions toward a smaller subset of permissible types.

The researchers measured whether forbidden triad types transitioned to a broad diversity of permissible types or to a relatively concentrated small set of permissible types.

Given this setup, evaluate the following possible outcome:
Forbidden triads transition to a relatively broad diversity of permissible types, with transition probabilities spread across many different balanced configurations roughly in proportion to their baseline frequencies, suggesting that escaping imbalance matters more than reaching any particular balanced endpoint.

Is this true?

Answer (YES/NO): NO